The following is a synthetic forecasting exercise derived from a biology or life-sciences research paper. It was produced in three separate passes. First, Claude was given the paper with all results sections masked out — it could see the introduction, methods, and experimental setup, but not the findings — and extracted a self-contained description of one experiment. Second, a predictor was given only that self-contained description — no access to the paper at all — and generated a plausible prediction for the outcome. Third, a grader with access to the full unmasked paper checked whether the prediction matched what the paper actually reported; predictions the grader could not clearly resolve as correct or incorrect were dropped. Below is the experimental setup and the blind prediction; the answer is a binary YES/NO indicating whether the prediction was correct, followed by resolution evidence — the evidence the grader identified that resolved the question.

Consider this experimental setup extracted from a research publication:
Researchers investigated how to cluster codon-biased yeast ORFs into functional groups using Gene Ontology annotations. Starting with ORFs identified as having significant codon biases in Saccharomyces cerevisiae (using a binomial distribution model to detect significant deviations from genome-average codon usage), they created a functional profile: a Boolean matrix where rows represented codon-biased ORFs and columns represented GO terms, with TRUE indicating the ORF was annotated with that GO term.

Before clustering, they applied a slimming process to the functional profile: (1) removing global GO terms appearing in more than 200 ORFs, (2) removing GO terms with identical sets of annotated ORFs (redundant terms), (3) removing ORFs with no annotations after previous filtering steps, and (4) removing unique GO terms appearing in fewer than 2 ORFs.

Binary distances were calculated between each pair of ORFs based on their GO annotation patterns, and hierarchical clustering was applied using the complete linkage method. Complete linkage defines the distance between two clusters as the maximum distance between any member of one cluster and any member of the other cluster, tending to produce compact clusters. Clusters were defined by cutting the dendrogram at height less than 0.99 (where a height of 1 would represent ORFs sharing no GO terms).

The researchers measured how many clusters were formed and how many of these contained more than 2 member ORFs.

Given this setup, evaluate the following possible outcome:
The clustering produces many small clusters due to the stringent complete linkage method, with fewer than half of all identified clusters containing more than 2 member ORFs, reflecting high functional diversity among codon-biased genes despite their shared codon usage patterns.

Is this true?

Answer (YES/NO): NO